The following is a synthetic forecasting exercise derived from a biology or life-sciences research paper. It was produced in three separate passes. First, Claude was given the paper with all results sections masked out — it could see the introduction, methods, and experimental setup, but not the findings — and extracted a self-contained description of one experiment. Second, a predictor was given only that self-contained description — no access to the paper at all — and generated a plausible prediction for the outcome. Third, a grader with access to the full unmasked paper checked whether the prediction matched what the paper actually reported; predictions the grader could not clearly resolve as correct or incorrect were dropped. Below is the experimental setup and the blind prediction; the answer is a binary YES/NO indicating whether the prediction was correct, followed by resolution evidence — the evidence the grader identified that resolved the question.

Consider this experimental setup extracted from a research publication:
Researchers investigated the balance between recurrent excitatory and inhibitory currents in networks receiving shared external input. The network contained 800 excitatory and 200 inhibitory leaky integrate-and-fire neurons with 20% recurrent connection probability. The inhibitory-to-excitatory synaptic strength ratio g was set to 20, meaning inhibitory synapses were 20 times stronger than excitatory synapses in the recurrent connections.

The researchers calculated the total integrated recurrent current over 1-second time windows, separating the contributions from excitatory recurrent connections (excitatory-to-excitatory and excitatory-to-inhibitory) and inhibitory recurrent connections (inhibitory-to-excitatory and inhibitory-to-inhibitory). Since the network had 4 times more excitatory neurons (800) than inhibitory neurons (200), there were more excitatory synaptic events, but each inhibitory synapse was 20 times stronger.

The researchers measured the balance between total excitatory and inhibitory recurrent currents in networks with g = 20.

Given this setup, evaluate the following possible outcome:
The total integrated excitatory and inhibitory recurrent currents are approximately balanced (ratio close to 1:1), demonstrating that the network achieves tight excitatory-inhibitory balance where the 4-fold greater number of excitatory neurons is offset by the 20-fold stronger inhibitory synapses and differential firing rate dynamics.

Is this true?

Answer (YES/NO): NO